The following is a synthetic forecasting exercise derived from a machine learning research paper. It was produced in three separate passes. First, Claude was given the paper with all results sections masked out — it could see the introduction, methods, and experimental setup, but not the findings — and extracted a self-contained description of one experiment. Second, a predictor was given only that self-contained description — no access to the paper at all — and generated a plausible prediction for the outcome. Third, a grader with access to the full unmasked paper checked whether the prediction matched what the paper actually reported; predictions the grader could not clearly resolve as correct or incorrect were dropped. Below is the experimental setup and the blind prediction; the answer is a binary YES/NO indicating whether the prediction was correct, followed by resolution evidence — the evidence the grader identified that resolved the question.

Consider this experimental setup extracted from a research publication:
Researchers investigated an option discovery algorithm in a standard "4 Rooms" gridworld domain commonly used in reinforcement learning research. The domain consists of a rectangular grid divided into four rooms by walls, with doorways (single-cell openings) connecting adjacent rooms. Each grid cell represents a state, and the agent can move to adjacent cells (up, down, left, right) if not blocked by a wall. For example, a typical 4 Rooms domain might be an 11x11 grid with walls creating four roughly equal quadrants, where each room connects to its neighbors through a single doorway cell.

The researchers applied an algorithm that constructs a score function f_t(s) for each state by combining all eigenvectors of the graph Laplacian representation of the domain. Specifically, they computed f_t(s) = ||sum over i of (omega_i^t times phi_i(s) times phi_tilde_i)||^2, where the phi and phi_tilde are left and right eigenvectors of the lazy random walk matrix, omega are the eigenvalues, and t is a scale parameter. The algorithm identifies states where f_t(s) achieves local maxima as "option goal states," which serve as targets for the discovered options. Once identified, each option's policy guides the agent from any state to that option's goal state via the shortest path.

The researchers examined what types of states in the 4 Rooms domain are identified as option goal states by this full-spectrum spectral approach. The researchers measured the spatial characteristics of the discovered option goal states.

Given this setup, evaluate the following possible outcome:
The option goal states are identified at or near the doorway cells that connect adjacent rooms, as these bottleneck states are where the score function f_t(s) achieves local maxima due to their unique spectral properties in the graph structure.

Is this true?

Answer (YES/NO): NO